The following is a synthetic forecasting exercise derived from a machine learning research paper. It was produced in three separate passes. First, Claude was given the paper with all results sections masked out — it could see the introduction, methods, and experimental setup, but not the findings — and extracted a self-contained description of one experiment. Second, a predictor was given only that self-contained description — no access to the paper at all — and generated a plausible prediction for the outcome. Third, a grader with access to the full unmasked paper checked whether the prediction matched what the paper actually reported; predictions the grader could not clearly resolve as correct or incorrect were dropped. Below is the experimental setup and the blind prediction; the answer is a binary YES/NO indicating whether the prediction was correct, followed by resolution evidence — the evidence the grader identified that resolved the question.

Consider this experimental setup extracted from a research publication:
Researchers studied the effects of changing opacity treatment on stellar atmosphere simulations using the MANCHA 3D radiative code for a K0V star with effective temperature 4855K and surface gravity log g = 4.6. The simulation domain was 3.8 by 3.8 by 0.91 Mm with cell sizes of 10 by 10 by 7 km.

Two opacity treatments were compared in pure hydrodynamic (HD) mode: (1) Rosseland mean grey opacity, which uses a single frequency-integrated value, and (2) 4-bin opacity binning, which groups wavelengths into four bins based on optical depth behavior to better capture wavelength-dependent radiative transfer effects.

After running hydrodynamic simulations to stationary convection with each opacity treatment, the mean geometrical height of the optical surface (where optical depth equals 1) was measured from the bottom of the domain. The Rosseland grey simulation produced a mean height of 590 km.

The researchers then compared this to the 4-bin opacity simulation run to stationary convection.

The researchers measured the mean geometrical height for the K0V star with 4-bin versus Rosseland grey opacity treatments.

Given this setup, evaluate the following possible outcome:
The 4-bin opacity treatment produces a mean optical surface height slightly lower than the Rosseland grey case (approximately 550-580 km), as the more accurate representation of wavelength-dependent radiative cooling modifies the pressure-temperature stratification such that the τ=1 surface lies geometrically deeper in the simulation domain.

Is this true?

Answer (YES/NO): NO